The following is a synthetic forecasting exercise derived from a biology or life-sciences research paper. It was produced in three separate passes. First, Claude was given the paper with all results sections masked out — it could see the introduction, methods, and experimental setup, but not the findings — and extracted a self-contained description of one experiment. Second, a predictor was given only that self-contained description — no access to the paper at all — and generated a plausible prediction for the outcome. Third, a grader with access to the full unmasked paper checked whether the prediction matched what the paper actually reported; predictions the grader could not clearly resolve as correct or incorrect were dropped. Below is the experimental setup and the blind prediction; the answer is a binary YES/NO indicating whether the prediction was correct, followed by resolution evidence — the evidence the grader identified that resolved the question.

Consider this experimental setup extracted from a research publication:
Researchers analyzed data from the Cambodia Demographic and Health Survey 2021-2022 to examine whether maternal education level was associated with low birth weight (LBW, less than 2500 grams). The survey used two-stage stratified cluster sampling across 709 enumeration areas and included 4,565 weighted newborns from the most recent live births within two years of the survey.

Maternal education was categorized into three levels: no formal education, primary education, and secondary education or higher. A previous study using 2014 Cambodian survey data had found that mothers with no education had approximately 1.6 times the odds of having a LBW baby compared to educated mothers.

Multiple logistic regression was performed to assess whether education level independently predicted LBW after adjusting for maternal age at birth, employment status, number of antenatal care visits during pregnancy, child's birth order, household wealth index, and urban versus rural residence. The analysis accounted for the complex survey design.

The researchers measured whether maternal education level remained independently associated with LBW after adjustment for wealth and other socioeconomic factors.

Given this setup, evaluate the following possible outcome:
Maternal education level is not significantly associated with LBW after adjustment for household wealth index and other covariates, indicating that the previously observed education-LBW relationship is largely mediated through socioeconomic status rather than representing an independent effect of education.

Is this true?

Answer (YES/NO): NO